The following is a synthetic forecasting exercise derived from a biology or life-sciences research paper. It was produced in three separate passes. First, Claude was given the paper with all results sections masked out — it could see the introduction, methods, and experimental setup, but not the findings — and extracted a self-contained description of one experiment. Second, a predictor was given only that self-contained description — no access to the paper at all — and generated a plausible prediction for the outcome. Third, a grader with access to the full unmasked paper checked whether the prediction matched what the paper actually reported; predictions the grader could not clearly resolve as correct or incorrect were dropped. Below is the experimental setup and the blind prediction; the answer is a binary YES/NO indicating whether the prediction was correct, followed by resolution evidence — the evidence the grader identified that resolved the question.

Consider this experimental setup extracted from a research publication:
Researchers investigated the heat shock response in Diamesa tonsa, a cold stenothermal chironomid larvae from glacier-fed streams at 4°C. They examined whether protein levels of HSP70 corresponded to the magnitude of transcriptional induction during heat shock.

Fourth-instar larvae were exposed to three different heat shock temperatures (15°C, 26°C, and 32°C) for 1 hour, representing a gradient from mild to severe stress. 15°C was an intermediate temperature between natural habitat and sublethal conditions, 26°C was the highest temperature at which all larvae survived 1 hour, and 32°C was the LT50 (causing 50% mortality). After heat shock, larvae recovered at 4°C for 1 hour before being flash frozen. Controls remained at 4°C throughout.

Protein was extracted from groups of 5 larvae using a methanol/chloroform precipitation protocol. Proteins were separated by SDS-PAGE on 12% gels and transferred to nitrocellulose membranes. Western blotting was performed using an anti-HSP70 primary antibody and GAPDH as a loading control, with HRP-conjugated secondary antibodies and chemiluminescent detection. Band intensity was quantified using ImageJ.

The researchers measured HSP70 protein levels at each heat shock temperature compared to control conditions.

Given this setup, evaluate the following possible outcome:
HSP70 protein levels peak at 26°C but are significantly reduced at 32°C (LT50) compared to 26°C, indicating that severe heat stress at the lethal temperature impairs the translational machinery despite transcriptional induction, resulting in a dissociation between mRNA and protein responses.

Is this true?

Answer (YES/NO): NO